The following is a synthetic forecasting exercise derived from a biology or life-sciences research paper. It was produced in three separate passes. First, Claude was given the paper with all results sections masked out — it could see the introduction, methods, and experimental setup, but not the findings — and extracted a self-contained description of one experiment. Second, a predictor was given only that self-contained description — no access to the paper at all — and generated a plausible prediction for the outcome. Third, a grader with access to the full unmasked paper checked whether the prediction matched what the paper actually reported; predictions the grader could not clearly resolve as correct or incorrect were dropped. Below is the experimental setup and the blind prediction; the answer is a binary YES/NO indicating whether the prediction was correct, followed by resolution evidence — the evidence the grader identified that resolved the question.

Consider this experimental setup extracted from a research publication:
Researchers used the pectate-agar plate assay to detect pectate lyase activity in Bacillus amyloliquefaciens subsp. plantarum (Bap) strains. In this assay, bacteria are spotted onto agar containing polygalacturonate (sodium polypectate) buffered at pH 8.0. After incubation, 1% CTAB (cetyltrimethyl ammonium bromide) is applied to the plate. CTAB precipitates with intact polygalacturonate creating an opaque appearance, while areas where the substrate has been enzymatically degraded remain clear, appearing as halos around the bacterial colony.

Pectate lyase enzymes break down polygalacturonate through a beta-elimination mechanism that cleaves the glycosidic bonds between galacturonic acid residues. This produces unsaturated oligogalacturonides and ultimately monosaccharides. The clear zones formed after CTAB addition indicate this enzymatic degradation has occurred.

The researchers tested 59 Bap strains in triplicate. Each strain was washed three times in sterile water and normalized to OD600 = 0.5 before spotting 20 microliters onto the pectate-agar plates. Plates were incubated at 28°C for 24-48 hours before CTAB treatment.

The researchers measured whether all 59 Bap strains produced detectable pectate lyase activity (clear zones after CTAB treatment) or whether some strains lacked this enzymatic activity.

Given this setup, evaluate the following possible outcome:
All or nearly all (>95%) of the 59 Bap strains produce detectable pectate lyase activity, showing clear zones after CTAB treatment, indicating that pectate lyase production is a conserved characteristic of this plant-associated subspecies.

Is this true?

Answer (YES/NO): YES